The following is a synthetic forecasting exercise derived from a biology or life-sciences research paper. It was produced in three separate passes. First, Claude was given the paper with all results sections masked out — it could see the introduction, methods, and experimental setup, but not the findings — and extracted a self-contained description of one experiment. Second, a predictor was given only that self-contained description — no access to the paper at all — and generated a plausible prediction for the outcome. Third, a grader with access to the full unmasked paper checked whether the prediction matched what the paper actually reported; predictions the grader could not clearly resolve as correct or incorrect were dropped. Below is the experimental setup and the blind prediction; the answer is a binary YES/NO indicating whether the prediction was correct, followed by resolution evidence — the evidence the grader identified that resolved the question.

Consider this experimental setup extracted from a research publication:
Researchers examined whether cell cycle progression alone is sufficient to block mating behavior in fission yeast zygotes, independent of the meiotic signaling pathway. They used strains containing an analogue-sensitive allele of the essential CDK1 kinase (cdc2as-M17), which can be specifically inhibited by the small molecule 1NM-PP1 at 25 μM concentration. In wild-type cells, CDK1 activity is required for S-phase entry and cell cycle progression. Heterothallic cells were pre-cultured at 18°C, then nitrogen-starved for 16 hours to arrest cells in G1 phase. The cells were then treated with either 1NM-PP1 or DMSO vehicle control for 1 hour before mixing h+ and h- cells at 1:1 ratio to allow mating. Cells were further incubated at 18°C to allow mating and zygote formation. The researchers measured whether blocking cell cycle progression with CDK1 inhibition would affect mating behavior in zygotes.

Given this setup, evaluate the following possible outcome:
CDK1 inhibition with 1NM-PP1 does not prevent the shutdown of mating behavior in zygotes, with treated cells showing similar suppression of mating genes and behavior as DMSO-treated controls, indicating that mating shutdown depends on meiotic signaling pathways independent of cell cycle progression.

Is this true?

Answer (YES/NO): NO